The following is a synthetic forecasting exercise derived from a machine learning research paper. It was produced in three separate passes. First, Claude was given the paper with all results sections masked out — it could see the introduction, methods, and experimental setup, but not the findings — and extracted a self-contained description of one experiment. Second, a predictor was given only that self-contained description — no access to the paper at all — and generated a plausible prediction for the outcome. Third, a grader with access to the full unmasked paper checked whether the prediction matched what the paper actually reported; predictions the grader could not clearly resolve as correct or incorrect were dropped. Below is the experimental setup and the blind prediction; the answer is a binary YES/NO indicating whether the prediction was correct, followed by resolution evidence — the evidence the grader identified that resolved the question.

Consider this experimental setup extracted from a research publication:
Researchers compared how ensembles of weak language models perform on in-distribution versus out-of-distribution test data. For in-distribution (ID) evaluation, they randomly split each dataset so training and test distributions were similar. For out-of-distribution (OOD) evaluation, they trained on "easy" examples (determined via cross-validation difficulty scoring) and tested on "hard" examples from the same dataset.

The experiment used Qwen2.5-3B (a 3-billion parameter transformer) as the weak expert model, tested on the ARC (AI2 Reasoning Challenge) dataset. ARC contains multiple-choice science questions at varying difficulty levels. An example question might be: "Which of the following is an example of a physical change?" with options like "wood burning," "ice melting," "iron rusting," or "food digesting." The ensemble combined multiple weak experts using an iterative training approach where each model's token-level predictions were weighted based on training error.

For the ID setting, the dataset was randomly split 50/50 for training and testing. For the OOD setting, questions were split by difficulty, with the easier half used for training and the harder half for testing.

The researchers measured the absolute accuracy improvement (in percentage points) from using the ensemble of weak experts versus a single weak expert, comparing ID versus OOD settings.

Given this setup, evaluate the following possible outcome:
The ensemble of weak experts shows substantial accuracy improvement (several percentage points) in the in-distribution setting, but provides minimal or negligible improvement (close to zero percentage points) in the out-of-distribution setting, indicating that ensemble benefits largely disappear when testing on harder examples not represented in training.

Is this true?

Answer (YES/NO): NO